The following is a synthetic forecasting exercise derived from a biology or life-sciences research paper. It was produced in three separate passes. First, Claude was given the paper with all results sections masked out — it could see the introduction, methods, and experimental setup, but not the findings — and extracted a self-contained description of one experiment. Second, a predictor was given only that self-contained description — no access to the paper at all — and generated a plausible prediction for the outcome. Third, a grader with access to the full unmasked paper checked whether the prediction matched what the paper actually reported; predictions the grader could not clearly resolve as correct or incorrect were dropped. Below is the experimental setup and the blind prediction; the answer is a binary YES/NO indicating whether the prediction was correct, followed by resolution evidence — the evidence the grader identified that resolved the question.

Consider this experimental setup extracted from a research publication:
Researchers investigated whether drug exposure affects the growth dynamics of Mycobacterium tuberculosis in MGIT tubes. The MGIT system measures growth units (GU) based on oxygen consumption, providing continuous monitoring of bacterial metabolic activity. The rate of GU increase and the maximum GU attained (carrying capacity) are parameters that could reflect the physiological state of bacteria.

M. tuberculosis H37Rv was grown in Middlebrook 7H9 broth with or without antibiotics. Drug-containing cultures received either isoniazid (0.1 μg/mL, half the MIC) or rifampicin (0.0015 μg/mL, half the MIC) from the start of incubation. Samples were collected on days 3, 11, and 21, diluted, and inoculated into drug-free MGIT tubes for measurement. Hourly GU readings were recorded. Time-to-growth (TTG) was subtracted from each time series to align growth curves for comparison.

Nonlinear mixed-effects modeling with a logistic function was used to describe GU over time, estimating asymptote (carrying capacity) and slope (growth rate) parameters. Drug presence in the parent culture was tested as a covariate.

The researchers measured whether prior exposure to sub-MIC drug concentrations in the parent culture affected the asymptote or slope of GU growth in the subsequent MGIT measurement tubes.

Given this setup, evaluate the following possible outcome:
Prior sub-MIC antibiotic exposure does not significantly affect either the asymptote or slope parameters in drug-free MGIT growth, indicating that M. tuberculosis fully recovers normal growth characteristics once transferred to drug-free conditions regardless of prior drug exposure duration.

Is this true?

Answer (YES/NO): YES